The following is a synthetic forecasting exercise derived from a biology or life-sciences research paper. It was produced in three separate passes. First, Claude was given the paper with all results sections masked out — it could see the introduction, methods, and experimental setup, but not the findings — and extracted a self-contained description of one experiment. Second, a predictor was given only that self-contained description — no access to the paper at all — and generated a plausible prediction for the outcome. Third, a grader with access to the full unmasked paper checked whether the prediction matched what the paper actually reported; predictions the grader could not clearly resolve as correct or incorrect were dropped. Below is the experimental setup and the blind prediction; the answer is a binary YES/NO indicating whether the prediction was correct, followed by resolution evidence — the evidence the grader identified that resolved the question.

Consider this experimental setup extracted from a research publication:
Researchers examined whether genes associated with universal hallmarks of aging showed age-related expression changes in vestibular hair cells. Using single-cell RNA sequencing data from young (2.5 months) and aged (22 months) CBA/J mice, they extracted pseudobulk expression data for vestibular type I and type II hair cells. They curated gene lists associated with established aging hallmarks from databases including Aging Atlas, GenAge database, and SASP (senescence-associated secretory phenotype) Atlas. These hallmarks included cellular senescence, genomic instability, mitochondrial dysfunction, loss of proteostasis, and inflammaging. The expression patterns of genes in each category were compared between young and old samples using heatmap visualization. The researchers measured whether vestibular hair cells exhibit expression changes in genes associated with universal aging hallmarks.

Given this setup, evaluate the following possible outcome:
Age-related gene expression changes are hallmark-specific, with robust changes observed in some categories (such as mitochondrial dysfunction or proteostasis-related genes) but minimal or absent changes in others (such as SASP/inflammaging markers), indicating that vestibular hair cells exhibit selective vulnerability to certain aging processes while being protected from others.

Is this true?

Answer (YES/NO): NO